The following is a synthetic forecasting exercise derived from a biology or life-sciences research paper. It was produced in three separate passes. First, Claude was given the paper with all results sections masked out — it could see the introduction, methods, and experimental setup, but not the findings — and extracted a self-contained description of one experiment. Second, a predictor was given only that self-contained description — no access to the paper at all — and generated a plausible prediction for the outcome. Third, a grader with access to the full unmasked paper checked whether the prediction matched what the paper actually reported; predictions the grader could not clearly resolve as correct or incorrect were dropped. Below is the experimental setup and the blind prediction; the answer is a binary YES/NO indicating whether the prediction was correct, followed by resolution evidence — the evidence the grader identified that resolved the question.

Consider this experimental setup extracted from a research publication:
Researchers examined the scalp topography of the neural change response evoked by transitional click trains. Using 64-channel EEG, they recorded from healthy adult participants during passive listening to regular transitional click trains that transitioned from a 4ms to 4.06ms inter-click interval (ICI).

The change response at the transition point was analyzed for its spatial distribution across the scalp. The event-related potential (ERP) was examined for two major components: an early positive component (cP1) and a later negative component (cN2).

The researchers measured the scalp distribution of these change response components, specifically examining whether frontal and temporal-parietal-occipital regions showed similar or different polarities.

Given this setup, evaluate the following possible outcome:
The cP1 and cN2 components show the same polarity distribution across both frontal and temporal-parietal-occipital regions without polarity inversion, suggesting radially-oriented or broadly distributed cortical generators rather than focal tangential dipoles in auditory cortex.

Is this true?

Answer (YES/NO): NO